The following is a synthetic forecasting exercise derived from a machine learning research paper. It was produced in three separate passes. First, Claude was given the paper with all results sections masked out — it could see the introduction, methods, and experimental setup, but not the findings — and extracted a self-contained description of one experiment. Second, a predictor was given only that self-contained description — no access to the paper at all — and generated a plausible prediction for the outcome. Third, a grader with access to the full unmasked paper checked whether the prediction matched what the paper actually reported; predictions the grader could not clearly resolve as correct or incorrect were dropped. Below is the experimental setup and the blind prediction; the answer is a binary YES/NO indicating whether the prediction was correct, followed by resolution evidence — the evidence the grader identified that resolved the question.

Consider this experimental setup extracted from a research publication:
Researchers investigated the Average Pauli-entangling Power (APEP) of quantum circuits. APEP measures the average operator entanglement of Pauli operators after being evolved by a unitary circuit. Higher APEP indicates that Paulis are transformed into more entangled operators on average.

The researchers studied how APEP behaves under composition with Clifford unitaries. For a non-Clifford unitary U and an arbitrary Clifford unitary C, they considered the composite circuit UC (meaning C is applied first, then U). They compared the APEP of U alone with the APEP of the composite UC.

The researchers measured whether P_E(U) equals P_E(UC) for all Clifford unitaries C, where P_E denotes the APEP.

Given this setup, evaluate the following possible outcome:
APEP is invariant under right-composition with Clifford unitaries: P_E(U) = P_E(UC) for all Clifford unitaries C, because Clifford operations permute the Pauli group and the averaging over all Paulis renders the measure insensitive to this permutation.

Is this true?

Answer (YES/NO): YES